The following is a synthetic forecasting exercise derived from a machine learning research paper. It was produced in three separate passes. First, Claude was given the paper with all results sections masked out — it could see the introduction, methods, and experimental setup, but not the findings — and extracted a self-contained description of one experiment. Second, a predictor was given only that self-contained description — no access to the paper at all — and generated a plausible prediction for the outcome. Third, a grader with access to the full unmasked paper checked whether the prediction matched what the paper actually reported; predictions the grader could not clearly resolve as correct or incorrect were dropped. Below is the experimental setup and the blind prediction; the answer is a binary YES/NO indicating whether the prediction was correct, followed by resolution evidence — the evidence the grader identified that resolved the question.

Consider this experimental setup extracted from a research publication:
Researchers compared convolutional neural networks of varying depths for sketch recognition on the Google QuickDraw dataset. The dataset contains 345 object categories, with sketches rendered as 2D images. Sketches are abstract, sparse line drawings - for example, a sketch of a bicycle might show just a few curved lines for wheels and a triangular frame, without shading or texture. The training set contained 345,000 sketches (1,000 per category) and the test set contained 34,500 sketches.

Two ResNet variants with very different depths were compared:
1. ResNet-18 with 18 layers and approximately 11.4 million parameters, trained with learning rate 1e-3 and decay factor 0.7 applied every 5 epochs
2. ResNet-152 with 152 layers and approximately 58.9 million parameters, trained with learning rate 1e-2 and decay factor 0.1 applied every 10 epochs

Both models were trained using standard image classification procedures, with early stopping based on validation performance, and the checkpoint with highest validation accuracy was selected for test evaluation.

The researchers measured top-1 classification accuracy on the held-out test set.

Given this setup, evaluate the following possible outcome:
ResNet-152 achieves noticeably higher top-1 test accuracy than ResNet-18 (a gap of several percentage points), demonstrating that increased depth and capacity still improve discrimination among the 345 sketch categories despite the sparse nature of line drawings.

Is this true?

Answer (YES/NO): NO